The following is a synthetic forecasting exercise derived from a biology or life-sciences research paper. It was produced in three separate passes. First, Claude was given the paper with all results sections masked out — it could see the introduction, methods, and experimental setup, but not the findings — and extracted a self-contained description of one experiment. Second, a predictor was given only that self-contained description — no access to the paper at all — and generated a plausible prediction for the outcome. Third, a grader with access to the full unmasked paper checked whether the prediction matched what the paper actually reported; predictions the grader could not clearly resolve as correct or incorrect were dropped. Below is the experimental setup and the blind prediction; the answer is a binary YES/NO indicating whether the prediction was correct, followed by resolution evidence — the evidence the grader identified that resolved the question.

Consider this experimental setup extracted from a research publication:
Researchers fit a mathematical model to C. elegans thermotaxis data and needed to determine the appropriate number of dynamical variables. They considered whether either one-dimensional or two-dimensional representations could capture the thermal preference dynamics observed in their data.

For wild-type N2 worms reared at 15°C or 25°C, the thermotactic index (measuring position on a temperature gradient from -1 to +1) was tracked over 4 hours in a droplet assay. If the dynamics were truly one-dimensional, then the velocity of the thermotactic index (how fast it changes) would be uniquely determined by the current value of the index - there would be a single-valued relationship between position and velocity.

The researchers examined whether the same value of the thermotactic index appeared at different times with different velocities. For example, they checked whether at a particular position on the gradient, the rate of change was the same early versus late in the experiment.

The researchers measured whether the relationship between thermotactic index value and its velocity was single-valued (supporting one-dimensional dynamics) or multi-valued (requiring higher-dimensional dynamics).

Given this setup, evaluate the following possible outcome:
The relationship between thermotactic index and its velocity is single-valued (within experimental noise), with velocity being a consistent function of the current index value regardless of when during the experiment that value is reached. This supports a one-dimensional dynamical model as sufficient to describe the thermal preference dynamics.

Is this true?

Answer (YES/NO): NO